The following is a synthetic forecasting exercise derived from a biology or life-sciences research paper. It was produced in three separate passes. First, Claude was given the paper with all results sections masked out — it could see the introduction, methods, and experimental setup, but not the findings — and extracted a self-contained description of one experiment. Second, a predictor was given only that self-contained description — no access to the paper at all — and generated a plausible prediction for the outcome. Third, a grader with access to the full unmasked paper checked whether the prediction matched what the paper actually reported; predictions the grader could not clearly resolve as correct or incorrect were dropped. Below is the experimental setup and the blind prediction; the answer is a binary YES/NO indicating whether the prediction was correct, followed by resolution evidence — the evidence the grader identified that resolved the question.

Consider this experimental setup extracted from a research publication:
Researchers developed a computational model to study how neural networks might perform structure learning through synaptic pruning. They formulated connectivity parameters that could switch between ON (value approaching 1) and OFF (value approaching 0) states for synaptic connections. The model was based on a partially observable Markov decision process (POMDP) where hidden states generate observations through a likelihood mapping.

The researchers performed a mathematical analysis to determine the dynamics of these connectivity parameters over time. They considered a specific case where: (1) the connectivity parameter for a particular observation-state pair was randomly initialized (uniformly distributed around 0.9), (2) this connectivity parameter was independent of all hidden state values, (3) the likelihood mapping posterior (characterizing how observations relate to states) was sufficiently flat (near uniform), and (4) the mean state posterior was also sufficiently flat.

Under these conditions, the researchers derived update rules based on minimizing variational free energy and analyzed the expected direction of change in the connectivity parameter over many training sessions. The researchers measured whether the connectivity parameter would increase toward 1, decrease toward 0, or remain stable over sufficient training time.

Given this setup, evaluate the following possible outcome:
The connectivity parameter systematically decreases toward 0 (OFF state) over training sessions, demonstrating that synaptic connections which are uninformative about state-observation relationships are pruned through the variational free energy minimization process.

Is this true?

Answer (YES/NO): YES